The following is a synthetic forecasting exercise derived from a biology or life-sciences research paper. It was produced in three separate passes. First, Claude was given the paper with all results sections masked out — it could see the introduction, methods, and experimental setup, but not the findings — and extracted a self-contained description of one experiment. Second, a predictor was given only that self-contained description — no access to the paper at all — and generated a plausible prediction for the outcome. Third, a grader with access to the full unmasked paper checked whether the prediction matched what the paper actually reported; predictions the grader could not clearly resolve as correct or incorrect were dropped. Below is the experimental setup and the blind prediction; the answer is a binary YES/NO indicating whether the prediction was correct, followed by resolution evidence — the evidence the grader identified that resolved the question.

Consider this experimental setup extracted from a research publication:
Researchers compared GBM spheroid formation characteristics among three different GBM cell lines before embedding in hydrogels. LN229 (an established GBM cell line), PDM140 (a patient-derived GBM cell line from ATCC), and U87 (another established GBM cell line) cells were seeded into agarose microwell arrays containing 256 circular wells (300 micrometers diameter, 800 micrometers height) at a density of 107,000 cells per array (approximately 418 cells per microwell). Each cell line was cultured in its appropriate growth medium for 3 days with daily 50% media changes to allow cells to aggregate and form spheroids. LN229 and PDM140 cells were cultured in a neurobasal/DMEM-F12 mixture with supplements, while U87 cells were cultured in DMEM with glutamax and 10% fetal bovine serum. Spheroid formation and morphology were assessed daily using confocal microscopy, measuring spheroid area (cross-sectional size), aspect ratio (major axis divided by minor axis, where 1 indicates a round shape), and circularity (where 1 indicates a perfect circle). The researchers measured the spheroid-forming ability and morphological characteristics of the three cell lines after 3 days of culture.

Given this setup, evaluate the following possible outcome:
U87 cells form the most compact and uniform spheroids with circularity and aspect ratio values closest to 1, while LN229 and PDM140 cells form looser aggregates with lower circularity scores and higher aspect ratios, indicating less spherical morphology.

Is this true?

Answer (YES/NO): NO